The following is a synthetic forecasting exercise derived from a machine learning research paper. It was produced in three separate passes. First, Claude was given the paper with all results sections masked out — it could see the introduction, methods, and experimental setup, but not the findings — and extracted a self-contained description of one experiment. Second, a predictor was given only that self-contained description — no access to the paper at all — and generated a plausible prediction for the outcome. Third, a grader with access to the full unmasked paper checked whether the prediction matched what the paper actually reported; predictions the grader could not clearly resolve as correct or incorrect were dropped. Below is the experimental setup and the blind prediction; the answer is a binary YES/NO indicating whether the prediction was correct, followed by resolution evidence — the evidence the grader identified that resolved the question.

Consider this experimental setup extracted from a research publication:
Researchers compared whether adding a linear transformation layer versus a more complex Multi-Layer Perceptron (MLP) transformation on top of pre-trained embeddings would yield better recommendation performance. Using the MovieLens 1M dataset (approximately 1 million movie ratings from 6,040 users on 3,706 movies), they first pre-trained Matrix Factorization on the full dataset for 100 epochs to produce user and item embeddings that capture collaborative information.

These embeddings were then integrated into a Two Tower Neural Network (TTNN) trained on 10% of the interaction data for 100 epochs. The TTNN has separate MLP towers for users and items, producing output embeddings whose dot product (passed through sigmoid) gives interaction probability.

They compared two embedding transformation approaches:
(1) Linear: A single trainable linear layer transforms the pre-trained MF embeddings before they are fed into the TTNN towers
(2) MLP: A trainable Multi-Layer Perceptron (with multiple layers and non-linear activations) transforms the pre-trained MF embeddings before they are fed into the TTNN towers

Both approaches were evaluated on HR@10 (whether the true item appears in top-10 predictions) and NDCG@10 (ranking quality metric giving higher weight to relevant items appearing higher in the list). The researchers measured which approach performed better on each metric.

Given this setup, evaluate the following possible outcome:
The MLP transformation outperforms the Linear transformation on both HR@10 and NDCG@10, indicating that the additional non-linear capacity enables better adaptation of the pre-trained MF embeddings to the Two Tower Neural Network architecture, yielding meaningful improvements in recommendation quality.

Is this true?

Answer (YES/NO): YES